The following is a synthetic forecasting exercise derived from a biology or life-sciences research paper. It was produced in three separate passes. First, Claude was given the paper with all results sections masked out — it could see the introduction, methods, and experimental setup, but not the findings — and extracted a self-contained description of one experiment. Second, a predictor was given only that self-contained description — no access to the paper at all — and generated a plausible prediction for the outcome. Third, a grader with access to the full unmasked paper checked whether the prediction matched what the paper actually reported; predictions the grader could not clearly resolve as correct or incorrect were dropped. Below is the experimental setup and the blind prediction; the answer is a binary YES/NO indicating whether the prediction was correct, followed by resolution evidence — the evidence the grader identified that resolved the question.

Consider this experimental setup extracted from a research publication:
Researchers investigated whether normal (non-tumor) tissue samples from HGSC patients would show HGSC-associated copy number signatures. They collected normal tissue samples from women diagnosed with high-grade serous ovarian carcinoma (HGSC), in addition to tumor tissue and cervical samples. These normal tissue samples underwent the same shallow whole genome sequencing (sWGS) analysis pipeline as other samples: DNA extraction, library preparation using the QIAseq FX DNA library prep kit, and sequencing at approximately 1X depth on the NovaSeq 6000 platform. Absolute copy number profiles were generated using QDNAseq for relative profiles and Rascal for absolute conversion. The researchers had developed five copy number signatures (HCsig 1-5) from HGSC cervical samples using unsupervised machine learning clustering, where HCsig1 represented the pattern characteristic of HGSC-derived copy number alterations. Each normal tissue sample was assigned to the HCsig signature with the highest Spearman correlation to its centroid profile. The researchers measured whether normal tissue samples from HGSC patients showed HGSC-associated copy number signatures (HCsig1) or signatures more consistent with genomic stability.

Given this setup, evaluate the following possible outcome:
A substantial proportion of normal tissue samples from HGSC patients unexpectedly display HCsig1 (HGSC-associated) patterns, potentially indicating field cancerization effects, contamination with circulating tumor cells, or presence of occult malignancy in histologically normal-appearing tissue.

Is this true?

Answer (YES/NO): NO